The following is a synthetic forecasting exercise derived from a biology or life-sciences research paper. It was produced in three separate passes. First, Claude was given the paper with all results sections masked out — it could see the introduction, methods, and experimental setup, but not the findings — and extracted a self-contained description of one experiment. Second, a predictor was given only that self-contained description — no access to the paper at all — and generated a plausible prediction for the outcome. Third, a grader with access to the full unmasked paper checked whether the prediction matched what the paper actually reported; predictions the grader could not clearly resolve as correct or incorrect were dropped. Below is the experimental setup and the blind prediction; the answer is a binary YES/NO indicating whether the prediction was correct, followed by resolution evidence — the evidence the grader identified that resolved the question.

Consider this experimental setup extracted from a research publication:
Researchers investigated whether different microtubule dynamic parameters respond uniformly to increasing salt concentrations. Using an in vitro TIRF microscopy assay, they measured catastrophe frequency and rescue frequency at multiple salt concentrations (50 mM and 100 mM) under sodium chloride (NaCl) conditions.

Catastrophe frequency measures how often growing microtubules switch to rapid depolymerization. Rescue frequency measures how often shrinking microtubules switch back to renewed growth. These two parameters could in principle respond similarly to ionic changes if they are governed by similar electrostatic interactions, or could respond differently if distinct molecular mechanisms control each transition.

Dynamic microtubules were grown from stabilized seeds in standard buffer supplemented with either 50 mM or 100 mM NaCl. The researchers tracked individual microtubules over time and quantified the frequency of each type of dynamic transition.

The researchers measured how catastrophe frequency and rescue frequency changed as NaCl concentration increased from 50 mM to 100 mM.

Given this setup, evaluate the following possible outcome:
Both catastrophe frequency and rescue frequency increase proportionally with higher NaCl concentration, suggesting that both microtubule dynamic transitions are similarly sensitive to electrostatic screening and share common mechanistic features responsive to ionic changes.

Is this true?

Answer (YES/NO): NO